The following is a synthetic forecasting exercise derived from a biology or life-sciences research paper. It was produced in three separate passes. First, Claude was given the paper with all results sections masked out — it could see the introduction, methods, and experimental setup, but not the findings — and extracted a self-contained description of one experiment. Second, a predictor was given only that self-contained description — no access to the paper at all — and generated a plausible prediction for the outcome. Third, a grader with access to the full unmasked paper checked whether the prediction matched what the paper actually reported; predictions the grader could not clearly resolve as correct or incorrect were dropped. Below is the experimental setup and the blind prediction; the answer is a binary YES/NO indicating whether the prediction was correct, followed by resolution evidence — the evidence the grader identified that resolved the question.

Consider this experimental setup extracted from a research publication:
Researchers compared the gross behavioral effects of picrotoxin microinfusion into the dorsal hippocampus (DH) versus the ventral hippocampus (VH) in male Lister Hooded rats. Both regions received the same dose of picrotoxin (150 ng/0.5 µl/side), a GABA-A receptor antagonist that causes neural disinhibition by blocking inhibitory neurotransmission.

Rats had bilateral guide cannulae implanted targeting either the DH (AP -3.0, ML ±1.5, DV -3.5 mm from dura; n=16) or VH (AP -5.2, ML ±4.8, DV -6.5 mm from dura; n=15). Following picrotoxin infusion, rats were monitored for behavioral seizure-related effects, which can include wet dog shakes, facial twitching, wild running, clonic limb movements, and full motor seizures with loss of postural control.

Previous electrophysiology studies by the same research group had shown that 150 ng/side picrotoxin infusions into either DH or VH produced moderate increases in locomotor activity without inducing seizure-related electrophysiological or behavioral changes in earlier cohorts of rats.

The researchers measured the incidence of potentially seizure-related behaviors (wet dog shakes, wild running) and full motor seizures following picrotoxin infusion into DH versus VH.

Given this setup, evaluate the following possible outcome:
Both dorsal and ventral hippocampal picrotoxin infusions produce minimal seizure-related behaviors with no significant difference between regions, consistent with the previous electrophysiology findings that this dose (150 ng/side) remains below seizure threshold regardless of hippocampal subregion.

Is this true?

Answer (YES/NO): NO